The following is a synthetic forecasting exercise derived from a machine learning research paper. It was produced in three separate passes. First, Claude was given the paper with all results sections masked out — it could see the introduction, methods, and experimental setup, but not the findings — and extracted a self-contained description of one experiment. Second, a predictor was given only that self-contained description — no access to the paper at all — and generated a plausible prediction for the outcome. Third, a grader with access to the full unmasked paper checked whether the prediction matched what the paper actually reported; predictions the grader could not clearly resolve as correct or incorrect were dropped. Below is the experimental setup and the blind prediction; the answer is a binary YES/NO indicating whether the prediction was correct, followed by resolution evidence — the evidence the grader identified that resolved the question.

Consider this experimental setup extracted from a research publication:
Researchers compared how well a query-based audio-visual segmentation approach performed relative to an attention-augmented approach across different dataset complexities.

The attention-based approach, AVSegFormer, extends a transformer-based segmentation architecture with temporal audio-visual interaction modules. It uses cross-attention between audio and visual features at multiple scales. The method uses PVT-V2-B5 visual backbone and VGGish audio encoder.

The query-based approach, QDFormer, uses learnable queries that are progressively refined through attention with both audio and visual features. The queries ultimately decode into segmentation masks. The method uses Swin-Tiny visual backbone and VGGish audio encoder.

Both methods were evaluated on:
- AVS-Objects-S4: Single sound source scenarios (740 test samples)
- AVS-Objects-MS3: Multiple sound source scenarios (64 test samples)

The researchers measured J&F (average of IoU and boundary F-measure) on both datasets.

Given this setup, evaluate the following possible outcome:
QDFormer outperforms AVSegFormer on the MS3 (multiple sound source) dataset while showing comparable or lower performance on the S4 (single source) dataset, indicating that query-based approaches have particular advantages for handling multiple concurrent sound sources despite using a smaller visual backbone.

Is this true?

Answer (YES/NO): NO